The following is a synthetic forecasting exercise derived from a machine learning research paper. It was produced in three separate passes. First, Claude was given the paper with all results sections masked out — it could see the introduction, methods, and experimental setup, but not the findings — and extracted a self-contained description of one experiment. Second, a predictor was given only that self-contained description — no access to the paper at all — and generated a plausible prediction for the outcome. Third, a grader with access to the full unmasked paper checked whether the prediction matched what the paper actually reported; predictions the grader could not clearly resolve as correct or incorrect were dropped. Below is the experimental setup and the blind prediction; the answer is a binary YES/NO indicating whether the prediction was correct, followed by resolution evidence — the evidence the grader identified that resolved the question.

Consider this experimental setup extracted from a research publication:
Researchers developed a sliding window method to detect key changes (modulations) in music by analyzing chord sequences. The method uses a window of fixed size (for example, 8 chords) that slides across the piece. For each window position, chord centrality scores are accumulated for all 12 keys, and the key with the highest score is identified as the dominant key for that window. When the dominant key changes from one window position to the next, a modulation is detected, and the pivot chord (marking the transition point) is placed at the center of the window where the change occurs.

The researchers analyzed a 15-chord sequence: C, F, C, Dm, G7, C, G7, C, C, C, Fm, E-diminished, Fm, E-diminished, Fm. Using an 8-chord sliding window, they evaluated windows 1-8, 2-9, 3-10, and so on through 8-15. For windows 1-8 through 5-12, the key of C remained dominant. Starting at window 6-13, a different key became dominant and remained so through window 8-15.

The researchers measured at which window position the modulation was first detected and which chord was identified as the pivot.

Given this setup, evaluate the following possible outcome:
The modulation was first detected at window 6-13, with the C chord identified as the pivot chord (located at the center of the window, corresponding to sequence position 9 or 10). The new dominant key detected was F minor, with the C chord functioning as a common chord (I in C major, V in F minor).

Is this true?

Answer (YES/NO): NO